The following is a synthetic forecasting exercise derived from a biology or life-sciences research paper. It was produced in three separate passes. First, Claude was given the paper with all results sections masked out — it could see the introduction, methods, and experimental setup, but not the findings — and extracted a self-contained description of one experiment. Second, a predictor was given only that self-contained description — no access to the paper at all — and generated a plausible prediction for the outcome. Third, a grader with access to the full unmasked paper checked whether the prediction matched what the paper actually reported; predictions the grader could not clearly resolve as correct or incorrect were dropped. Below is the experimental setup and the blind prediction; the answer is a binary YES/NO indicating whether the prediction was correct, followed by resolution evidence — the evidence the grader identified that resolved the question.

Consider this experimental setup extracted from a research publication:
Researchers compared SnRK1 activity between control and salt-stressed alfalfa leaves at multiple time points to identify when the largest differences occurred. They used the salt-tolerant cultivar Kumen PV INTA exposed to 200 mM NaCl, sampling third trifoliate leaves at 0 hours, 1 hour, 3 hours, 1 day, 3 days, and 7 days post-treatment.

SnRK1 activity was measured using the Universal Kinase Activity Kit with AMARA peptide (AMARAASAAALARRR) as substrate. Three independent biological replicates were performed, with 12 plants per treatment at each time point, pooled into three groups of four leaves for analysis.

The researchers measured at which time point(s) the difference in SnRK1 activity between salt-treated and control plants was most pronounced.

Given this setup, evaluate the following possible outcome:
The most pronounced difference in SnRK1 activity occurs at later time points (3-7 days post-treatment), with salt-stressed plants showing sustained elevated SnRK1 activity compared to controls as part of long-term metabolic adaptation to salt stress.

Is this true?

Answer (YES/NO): NO